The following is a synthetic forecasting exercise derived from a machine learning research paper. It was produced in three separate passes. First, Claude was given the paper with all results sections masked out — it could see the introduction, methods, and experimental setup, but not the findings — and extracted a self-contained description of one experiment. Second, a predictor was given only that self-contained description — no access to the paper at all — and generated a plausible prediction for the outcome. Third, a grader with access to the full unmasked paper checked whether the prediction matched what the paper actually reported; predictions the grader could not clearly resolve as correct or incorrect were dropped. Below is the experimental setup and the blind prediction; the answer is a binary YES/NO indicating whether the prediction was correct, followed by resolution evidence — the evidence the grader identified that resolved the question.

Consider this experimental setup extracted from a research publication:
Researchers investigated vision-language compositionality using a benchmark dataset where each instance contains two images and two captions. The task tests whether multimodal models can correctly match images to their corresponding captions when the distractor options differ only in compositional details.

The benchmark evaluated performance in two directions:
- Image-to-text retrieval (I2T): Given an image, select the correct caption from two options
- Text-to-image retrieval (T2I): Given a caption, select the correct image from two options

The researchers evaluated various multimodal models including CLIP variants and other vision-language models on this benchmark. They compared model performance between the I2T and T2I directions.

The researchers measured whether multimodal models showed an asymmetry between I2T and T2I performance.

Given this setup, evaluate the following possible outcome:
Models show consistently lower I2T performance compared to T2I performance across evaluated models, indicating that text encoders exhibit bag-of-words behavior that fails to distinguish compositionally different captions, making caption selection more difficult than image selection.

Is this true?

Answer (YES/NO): NO